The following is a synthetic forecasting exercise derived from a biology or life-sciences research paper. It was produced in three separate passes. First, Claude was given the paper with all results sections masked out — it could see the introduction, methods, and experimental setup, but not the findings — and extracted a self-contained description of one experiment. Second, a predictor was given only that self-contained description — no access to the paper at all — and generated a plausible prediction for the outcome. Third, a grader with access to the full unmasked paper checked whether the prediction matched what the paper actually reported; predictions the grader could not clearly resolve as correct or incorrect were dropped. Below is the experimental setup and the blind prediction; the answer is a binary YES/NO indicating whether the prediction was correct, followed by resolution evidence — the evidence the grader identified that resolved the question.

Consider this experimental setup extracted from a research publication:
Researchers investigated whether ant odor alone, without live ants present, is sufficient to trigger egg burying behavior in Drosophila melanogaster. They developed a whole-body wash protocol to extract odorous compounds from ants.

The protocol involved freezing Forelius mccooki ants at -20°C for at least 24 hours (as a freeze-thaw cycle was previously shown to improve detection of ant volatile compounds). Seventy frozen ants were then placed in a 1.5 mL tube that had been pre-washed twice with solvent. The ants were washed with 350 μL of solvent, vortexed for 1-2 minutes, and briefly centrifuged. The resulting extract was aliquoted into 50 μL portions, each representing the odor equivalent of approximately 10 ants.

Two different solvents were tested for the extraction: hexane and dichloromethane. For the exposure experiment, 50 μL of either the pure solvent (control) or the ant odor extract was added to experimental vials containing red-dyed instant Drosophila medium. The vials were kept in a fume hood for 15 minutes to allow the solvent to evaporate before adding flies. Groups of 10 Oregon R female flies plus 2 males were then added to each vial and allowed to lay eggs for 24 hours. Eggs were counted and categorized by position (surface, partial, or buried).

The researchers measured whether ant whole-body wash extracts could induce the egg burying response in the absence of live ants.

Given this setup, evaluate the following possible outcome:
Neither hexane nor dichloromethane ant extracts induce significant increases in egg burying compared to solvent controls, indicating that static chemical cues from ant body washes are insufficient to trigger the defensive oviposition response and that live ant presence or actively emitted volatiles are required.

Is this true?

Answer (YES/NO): NO